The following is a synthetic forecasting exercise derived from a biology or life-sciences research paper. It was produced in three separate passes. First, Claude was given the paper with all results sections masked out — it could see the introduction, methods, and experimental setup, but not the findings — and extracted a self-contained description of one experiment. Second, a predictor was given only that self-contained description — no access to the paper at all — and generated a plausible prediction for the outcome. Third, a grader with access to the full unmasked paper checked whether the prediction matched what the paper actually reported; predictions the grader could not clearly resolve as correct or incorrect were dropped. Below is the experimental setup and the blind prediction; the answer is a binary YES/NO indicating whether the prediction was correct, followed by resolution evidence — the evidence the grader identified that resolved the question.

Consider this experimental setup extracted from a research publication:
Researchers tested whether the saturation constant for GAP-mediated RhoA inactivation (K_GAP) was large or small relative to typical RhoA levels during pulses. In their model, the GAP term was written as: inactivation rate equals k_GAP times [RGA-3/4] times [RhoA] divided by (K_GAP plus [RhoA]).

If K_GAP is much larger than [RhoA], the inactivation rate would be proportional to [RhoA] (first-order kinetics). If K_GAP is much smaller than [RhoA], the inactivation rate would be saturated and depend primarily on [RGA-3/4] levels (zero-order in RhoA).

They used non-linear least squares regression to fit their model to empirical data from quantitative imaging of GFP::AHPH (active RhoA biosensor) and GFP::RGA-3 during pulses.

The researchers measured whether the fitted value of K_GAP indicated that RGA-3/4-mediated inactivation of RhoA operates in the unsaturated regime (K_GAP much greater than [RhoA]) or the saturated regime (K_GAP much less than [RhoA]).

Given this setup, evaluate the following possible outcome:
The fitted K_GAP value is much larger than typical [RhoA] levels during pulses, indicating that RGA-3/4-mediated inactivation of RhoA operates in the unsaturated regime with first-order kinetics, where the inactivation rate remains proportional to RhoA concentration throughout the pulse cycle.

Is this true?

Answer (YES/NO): NO